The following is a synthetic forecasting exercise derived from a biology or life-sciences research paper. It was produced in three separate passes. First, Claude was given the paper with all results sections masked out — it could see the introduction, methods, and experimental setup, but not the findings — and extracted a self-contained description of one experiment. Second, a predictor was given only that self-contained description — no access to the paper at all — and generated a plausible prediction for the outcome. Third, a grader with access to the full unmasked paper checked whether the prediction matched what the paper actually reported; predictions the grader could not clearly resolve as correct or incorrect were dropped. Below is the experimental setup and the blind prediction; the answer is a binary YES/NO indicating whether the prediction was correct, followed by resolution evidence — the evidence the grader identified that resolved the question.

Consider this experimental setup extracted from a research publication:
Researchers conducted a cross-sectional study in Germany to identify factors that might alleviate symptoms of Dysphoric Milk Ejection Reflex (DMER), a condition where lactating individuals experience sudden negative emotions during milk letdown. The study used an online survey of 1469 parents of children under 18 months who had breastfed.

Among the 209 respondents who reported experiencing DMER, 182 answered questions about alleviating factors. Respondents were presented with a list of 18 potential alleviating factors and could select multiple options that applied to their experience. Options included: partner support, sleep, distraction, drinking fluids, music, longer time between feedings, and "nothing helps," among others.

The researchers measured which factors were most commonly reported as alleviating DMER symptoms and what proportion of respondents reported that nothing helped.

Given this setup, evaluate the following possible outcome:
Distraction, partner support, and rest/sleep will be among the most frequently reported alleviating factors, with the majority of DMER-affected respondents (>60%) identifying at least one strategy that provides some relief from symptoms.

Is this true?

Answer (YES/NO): YES